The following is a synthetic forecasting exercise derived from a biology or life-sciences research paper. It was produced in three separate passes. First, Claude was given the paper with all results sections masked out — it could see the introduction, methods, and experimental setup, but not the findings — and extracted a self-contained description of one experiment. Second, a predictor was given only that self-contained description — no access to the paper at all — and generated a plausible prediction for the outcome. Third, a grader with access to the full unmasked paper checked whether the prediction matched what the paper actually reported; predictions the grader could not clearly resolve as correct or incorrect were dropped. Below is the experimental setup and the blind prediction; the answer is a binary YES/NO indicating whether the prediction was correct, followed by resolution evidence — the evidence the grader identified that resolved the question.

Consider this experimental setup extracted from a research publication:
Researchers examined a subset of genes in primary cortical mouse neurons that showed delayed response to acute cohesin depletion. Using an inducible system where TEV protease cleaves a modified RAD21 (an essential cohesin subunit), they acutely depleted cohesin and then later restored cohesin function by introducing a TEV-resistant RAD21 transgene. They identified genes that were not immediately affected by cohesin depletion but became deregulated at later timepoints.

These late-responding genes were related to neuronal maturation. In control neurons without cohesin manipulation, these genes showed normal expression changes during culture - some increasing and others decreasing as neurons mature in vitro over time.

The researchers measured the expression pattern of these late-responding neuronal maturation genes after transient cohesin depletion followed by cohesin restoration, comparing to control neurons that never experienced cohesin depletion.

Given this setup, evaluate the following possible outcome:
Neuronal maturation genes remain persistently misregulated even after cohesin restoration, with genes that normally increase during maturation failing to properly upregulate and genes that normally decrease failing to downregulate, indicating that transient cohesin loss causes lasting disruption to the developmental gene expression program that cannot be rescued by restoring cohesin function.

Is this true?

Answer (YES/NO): NO